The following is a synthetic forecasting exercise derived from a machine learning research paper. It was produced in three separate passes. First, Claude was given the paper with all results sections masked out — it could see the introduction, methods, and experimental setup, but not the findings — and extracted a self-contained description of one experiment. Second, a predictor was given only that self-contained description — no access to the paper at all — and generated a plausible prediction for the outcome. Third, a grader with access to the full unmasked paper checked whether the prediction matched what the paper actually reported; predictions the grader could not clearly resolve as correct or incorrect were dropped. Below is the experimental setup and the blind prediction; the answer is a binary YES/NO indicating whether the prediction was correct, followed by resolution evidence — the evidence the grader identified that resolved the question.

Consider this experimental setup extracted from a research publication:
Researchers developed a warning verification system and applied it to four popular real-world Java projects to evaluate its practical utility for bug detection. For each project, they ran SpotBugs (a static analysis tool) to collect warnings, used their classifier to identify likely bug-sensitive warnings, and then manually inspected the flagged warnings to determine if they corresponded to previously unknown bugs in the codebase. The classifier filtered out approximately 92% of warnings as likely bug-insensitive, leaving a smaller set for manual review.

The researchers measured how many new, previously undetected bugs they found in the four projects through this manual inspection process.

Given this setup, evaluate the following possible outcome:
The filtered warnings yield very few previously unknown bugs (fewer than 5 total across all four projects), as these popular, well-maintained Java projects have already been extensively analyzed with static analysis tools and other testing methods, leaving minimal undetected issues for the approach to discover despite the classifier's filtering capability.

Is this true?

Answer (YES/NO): NO